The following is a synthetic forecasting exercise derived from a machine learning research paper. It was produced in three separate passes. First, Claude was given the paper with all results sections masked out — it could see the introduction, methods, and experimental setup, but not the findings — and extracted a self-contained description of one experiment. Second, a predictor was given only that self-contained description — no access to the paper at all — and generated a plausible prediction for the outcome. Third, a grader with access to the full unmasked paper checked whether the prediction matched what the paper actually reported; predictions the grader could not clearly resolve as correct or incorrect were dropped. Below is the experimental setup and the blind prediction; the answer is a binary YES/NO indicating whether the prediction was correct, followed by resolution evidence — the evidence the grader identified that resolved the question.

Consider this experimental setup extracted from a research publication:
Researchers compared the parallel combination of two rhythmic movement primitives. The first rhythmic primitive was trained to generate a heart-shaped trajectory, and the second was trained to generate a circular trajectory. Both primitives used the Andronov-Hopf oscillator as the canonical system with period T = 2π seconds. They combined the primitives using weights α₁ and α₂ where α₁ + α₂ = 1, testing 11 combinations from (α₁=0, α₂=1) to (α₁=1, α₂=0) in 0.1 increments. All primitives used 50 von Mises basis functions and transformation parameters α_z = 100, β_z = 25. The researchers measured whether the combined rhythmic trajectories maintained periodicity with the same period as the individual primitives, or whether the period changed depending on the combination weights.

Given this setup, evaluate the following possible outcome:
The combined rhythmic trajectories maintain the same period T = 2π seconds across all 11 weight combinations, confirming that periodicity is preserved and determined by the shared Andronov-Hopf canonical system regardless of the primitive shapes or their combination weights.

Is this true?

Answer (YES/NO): YES